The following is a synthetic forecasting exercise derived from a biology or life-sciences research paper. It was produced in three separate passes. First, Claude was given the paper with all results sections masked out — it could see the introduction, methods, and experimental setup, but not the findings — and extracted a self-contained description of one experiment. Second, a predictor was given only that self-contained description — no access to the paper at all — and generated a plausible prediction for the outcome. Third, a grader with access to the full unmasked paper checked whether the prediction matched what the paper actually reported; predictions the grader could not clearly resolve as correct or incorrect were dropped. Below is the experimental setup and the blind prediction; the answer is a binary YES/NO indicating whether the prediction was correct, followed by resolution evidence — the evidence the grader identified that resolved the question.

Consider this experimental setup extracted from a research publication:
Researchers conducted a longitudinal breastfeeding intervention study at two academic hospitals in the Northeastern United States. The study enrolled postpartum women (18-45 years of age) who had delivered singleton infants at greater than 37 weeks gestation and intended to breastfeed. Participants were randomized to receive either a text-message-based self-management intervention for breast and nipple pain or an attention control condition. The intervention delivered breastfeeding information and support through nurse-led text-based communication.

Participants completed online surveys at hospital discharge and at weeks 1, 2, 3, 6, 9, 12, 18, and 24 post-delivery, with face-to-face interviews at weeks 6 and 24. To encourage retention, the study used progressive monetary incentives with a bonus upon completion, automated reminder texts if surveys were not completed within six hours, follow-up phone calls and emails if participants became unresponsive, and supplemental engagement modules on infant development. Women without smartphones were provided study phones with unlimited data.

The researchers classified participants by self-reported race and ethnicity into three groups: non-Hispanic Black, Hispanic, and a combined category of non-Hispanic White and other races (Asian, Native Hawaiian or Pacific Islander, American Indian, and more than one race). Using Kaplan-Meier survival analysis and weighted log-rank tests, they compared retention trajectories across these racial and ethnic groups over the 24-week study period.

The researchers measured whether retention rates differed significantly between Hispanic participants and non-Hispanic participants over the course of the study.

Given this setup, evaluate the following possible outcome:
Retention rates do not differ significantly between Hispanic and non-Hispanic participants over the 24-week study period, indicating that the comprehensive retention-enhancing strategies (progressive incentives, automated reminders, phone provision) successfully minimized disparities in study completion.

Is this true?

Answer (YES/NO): NO